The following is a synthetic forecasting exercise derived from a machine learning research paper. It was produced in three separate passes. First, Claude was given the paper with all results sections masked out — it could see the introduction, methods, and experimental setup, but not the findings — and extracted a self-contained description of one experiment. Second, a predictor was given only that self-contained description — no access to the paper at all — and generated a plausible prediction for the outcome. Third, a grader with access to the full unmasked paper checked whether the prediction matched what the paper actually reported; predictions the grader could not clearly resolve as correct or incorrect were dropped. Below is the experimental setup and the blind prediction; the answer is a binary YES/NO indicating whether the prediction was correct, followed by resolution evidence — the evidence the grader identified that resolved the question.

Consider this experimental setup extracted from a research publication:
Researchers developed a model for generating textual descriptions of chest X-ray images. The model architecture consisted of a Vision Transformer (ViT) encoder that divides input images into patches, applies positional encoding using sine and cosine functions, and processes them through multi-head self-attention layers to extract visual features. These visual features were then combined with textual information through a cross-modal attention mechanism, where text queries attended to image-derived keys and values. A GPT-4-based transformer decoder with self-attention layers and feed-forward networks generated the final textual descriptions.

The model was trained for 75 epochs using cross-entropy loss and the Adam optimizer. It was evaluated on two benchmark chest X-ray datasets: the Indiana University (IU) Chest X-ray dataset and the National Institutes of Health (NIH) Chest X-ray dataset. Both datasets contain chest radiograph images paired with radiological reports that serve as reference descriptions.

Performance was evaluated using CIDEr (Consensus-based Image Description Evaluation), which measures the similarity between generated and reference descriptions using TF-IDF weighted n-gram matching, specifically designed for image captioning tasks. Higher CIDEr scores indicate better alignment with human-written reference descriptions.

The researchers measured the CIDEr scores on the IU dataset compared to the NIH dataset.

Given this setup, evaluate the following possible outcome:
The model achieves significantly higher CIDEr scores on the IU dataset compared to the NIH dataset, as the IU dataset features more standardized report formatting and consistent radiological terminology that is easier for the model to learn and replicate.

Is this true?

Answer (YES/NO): NO